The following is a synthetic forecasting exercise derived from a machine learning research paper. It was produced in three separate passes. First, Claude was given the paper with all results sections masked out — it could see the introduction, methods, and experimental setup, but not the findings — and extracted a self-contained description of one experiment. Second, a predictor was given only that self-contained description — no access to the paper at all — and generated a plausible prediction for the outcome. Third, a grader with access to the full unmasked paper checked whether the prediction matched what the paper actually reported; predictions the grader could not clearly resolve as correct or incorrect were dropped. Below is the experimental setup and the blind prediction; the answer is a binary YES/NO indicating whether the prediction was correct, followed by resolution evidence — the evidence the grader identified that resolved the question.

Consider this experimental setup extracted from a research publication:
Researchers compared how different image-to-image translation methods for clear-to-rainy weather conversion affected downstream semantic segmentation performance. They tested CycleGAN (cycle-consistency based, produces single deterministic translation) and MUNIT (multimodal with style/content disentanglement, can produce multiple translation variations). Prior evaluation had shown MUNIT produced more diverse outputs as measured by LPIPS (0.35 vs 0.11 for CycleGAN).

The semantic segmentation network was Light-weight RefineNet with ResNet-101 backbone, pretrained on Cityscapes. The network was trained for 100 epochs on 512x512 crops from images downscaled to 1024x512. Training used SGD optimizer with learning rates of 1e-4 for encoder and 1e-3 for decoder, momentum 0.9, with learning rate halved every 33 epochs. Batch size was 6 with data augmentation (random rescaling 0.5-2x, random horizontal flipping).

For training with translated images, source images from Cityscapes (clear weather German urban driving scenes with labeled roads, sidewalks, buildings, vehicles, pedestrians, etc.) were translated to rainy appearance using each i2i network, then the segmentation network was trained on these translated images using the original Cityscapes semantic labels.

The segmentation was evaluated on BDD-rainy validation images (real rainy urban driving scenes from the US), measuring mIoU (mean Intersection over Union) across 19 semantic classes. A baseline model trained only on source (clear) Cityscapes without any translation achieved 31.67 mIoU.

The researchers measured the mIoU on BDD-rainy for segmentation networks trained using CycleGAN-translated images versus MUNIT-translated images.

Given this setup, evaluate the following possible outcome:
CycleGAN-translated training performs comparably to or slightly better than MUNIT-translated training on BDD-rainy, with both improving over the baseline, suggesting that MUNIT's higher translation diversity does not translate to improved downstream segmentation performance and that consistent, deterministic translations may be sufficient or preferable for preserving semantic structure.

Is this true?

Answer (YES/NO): NO